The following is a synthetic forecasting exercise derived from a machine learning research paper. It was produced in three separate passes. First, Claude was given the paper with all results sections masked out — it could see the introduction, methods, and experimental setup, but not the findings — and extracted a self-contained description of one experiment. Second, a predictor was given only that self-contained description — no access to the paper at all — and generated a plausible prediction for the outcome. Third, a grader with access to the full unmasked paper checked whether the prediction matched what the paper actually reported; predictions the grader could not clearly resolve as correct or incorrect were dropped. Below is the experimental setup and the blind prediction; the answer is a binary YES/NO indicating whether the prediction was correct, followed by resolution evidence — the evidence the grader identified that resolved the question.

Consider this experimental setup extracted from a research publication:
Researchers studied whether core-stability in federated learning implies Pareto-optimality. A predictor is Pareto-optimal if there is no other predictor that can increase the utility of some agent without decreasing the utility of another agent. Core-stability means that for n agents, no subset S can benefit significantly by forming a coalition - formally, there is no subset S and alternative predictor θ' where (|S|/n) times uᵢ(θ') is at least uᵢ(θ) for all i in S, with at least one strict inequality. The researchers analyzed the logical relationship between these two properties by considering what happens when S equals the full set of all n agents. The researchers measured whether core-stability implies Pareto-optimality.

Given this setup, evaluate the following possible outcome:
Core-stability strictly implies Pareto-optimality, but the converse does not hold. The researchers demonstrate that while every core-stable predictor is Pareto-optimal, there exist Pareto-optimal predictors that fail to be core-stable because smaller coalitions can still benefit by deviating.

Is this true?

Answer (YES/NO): NO